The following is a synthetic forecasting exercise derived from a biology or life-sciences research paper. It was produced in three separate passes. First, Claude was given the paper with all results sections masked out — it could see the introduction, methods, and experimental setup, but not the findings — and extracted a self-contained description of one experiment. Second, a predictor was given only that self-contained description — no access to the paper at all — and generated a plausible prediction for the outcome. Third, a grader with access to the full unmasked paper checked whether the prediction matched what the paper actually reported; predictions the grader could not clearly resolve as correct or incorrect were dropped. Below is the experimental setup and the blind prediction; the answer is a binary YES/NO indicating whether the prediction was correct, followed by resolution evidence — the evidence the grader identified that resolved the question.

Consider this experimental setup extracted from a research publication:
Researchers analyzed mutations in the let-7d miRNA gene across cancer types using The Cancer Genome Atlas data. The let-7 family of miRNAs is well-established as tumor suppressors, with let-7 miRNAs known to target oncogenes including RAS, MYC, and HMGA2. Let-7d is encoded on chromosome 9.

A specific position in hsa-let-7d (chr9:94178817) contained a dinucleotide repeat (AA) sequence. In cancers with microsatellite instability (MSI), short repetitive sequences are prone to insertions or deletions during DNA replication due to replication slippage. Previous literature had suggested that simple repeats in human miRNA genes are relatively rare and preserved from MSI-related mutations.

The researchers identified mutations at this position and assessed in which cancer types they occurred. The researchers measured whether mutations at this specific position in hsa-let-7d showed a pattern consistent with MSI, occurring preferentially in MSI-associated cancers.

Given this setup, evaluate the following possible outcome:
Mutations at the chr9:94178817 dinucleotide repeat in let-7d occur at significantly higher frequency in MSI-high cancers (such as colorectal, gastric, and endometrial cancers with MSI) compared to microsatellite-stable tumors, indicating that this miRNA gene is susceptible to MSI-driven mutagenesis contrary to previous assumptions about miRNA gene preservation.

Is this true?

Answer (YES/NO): YES